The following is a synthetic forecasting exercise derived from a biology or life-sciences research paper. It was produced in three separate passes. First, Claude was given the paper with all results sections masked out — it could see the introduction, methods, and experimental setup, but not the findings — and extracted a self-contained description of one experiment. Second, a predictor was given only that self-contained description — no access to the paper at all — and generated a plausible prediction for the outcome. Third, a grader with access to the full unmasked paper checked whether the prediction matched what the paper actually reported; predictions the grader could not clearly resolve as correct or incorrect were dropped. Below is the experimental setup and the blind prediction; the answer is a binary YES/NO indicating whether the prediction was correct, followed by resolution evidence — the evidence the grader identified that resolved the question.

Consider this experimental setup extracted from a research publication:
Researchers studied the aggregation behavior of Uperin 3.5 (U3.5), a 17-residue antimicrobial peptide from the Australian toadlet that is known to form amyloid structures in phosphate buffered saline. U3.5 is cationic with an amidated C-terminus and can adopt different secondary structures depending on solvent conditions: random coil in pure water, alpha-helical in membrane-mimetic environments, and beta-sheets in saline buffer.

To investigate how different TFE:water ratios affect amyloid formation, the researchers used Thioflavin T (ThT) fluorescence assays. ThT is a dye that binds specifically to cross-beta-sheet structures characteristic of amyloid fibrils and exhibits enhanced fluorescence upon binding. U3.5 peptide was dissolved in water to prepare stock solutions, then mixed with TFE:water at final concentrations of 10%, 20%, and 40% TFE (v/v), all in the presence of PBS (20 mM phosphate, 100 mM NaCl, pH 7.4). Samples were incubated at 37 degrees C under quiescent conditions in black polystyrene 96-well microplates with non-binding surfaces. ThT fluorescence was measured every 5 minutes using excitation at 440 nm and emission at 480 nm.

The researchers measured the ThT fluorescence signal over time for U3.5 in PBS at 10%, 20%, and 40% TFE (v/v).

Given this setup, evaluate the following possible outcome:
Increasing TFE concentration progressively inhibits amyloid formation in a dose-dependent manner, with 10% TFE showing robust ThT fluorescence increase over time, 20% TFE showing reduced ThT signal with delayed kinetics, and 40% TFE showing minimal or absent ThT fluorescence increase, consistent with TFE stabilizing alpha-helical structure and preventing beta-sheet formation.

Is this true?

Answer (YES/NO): NO